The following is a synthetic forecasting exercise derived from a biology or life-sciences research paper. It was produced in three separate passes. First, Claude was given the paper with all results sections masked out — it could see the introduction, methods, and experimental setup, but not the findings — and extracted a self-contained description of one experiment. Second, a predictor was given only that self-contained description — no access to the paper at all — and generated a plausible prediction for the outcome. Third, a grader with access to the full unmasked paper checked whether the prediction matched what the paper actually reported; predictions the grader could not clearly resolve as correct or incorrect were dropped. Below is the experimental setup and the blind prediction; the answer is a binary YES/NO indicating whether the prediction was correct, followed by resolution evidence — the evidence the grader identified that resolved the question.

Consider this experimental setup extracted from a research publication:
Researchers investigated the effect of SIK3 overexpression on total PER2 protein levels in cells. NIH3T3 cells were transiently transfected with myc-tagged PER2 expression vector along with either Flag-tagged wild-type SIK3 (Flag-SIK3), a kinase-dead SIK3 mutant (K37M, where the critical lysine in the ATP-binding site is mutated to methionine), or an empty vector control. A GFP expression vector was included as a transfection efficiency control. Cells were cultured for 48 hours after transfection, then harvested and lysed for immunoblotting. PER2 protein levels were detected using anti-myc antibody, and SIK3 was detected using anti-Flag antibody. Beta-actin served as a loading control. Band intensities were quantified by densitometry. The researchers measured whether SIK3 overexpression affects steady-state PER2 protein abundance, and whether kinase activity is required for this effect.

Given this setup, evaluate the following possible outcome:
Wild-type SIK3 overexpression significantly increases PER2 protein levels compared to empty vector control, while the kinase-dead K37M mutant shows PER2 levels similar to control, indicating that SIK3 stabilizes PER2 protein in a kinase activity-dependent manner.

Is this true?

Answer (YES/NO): NO